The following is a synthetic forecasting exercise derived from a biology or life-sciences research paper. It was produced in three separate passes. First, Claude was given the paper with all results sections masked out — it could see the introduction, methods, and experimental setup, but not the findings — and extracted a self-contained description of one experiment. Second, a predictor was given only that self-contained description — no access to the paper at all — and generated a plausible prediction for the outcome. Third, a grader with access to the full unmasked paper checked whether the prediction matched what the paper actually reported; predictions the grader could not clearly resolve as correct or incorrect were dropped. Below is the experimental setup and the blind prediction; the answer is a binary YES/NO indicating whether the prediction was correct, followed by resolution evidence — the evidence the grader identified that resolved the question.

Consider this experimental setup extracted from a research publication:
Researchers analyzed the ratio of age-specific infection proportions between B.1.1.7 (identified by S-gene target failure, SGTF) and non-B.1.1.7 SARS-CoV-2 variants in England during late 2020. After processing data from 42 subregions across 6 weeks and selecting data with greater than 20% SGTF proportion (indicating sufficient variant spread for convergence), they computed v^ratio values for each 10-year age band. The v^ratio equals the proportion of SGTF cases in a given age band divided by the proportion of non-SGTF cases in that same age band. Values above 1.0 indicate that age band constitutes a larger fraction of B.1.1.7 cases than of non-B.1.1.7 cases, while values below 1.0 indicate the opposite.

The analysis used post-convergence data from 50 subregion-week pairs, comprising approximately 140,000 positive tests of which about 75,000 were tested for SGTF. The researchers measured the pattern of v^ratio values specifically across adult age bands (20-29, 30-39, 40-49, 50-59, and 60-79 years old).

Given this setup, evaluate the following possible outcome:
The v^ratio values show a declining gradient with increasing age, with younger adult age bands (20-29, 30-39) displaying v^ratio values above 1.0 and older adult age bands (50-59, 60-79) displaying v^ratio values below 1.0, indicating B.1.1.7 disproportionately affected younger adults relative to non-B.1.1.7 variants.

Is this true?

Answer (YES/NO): NO